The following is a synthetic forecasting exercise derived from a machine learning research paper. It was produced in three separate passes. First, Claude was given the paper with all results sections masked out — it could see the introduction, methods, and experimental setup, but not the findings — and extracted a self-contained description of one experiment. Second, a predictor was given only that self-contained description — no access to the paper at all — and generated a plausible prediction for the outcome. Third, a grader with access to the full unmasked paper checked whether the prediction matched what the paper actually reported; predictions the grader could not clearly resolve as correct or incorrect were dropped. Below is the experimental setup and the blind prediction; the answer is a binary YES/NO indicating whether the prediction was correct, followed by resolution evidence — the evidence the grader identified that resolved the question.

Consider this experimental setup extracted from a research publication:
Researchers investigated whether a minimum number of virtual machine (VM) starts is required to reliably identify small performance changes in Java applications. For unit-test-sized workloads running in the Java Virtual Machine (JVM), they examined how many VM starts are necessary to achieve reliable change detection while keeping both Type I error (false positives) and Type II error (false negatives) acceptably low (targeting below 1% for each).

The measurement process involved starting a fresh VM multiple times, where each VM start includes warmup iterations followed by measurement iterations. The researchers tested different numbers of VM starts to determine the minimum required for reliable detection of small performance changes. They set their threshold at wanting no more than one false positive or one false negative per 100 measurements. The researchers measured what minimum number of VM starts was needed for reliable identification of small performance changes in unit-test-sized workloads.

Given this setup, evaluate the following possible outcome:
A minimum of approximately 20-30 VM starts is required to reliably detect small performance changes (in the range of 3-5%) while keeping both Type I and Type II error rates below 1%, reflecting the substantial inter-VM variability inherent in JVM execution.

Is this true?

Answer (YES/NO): NO